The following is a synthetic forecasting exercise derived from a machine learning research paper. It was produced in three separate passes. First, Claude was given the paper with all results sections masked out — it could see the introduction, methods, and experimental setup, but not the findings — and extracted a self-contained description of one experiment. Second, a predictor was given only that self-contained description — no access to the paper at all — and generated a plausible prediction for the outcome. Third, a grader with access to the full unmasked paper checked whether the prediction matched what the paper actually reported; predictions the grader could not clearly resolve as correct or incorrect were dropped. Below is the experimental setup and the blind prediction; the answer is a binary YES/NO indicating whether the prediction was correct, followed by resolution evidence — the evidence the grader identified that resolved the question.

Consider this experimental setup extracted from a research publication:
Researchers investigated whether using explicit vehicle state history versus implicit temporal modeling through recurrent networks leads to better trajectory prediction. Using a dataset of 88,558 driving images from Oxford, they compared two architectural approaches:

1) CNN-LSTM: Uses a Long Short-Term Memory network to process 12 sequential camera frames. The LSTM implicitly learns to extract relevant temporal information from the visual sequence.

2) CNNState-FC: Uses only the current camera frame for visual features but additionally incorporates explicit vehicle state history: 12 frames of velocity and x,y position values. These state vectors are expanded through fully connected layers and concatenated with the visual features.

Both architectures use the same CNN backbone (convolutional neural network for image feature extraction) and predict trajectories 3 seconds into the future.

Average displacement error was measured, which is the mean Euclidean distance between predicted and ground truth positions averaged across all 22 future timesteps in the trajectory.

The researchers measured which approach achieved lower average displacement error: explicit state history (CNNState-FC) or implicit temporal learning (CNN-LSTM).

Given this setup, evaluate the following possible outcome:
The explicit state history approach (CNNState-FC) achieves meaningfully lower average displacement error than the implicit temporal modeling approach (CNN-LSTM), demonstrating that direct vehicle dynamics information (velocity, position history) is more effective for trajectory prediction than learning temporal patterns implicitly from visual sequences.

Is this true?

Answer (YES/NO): YES